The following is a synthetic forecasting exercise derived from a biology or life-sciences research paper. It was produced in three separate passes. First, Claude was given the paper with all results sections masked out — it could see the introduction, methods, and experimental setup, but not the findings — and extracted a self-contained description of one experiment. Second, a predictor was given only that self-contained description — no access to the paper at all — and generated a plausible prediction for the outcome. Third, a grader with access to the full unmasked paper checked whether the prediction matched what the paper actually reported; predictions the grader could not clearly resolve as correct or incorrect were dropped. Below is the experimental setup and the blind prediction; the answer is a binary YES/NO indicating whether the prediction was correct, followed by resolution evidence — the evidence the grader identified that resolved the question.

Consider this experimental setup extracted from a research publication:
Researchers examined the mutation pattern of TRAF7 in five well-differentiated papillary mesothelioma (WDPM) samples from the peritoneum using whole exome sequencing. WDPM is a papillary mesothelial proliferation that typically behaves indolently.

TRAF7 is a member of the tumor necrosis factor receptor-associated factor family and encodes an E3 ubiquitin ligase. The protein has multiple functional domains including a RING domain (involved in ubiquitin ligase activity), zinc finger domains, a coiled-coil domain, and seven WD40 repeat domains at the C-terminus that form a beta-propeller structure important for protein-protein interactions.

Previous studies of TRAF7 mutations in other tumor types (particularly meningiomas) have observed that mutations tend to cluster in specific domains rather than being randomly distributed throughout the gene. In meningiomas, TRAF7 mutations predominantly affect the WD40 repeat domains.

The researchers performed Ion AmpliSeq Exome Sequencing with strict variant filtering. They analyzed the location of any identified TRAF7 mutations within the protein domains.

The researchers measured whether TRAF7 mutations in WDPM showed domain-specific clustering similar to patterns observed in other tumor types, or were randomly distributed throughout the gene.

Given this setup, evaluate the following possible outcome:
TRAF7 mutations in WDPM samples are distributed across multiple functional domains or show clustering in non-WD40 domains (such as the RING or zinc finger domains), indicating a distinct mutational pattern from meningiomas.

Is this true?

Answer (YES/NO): NO